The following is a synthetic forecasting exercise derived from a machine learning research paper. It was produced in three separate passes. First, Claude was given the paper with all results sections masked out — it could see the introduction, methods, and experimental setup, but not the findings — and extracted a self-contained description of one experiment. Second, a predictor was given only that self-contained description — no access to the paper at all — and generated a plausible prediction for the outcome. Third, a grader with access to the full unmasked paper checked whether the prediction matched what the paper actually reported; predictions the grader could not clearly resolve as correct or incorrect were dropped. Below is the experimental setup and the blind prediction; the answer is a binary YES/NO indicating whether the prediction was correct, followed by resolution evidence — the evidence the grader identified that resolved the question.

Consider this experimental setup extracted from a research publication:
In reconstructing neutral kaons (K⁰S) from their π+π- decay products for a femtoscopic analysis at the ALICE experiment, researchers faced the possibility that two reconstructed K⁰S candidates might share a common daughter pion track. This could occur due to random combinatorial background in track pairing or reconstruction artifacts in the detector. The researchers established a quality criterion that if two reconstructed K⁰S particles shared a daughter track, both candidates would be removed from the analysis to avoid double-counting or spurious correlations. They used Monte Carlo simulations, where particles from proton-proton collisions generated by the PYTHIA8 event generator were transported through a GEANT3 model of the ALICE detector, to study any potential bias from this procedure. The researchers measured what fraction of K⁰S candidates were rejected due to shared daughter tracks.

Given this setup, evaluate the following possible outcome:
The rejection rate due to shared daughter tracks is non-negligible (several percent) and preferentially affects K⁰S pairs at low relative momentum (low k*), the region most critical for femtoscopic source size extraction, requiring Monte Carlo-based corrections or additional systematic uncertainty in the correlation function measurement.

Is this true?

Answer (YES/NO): NO